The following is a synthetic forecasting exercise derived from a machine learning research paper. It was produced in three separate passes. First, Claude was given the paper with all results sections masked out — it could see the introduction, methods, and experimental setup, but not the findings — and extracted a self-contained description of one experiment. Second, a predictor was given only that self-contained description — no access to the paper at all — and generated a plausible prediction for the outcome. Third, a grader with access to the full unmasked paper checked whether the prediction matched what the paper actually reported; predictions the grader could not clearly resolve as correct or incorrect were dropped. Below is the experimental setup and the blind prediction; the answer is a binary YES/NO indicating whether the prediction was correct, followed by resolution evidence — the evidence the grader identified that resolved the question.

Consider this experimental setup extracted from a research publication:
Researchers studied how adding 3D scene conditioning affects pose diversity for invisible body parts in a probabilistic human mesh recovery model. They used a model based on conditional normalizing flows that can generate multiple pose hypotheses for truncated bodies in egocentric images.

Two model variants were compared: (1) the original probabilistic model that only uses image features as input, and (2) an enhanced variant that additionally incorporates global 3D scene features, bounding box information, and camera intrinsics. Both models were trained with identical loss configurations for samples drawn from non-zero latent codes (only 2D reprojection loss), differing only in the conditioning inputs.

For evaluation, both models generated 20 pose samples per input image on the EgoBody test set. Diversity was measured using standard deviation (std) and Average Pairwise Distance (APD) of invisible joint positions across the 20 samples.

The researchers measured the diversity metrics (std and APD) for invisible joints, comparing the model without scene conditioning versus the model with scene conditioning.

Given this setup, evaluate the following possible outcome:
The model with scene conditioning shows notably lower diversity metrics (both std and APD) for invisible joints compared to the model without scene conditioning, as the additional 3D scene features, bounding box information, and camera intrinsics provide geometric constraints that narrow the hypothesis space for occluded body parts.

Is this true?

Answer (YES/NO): NO